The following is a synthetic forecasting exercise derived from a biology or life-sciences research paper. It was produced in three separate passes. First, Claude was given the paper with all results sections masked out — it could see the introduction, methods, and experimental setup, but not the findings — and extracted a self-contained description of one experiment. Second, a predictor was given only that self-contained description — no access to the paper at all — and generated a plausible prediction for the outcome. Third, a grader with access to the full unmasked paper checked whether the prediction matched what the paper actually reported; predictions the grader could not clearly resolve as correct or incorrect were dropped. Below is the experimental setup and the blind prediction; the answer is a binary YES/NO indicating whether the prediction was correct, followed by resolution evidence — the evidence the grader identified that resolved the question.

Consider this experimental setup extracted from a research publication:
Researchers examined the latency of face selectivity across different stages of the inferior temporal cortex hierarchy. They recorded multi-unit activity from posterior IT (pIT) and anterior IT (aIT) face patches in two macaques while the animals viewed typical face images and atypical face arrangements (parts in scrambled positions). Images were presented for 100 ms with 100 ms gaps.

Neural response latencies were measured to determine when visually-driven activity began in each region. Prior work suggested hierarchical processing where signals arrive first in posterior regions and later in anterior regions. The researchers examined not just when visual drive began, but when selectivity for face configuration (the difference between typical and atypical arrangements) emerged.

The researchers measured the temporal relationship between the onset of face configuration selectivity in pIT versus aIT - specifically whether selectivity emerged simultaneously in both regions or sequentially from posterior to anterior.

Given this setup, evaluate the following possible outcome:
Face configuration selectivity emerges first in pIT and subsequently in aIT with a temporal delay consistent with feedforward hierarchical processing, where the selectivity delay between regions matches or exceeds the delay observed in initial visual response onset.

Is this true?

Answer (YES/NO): YES